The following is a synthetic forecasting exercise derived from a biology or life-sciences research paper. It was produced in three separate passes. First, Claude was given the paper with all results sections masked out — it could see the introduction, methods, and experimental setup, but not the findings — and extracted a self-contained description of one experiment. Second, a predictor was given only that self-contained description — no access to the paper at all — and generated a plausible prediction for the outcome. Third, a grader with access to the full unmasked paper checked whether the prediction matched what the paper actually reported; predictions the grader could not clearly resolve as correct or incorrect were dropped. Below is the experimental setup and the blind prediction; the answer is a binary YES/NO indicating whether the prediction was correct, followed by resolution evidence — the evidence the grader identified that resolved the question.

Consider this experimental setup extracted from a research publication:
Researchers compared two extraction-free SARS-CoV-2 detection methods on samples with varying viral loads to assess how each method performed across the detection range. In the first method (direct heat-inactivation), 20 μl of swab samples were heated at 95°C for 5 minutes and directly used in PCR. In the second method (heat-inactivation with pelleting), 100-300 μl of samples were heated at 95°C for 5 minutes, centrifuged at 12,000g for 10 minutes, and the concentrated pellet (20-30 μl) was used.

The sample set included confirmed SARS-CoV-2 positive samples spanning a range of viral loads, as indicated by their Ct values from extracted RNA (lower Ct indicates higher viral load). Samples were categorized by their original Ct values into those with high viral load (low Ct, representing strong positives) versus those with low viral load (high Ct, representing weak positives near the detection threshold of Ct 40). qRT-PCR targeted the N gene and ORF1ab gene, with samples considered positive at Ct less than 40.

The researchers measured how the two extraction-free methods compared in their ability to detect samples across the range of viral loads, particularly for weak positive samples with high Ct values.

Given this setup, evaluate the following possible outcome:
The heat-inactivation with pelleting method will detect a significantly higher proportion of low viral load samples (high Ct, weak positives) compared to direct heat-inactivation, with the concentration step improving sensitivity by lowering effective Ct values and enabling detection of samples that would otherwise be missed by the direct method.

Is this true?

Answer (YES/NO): NO